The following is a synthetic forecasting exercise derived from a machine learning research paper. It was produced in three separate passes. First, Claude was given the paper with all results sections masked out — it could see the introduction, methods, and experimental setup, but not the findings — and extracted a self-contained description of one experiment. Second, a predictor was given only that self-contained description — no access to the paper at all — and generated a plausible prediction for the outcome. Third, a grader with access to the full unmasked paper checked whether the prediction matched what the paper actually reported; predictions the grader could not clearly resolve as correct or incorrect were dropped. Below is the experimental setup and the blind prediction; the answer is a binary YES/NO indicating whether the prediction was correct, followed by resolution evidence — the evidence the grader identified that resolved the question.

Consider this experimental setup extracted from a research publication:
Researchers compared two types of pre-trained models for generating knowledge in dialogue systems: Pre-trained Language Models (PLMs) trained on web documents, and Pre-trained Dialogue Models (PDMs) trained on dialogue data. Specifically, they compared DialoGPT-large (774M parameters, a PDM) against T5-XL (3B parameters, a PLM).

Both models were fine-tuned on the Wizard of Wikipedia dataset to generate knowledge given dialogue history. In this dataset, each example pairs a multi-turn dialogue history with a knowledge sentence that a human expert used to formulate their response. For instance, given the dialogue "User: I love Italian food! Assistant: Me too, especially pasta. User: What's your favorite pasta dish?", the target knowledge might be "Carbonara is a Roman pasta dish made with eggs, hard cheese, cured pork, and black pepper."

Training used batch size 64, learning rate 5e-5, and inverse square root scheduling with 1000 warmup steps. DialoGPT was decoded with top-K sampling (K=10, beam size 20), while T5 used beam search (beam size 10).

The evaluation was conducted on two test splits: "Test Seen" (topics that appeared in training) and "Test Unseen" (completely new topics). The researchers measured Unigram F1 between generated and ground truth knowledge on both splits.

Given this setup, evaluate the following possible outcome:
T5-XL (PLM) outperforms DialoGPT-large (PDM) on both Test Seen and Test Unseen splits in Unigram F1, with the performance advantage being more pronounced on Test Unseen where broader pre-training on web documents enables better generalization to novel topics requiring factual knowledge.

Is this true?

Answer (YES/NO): NO